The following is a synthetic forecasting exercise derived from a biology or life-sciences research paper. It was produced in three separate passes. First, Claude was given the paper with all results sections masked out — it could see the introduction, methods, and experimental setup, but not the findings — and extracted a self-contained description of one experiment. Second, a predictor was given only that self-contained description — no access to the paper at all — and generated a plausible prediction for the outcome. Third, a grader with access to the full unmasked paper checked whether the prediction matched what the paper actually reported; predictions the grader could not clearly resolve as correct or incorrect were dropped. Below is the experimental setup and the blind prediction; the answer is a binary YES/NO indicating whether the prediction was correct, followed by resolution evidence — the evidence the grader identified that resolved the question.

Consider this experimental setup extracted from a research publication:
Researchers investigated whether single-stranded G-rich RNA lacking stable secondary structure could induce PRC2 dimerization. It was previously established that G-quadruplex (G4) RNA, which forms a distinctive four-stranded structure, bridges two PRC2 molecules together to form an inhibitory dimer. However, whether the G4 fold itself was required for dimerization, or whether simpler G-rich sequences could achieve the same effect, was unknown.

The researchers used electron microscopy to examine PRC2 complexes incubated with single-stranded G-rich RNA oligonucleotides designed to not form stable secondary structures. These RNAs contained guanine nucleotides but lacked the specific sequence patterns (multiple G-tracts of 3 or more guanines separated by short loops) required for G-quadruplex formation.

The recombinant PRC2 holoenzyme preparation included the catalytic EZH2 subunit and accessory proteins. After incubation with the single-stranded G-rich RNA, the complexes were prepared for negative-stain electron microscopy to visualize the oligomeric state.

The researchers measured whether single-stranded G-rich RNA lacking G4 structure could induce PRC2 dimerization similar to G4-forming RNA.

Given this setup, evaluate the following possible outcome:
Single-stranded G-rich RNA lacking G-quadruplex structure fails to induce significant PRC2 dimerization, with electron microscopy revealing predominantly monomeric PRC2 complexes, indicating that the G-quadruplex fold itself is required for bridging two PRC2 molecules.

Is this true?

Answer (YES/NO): NO